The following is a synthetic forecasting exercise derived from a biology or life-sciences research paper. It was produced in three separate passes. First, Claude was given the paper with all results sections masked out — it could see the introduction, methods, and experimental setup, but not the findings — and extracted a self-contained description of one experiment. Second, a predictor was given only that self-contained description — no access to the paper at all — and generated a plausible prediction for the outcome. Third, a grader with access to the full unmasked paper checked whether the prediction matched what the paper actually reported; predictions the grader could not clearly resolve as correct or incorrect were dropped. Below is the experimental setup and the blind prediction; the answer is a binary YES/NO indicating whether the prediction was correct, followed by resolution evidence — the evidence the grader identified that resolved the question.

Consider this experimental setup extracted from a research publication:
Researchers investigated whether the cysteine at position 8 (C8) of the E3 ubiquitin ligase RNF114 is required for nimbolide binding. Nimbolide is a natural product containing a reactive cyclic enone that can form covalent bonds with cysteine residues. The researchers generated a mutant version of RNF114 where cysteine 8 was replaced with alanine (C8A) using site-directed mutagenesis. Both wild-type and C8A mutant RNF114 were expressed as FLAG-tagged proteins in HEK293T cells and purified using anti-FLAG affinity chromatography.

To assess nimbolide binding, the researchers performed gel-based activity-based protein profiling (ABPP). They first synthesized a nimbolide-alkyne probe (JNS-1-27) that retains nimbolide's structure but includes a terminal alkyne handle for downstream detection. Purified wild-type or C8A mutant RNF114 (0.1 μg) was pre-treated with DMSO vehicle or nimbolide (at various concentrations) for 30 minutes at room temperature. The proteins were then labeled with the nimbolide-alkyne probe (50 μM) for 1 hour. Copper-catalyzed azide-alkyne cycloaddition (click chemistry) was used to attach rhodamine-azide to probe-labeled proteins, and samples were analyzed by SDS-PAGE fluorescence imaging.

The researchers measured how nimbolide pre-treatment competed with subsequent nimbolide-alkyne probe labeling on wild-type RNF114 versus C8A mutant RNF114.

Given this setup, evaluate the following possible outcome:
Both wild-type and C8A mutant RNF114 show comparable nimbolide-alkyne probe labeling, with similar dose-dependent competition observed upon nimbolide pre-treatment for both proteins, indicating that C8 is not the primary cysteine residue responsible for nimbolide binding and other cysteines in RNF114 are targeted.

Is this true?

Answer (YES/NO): NO